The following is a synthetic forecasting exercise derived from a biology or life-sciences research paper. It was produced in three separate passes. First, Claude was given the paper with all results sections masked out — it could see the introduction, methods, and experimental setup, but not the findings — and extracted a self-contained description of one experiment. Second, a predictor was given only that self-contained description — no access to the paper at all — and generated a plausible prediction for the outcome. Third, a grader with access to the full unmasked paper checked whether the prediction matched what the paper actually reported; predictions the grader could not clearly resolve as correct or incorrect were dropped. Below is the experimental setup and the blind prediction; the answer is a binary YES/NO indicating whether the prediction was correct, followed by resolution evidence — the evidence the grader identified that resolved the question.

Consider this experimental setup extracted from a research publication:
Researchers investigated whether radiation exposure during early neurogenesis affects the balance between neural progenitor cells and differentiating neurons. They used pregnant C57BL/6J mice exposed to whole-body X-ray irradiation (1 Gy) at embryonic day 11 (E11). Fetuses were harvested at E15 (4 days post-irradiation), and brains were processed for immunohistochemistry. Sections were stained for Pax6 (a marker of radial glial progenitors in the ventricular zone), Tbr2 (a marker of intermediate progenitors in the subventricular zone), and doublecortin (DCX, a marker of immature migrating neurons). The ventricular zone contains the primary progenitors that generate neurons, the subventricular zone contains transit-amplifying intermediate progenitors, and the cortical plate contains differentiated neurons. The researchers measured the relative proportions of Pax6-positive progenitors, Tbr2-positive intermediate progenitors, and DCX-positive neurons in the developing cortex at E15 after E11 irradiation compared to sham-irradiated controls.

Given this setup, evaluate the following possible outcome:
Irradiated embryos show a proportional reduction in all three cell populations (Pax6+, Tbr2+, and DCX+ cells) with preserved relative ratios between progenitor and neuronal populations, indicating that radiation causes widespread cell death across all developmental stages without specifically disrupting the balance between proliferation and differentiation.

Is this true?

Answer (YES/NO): NO